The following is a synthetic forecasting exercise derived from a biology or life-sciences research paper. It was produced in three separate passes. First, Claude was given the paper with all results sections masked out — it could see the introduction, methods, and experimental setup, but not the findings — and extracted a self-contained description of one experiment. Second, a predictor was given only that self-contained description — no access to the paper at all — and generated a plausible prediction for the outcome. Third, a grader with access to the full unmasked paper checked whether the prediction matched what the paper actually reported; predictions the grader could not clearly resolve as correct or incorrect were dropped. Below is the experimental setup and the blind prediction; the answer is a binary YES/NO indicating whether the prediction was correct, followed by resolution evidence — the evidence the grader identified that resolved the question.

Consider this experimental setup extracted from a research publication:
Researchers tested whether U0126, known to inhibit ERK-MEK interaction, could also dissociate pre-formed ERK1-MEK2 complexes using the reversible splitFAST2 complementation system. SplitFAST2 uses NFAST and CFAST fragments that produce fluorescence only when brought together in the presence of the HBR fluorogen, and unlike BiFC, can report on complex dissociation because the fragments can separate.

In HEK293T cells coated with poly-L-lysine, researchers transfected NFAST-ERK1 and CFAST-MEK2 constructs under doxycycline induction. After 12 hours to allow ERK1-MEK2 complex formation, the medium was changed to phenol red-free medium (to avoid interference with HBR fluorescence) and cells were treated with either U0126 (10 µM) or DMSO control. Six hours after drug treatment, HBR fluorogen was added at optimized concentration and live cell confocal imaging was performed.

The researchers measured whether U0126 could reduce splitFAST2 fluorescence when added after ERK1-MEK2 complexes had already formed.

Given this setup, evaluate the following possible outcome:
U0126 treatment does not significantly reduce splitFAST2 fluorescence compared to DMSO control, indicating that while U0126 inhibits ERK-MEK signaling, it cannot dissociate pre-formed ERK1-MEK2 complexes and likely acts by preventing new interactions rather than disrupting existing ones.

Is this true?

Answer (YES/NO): YES